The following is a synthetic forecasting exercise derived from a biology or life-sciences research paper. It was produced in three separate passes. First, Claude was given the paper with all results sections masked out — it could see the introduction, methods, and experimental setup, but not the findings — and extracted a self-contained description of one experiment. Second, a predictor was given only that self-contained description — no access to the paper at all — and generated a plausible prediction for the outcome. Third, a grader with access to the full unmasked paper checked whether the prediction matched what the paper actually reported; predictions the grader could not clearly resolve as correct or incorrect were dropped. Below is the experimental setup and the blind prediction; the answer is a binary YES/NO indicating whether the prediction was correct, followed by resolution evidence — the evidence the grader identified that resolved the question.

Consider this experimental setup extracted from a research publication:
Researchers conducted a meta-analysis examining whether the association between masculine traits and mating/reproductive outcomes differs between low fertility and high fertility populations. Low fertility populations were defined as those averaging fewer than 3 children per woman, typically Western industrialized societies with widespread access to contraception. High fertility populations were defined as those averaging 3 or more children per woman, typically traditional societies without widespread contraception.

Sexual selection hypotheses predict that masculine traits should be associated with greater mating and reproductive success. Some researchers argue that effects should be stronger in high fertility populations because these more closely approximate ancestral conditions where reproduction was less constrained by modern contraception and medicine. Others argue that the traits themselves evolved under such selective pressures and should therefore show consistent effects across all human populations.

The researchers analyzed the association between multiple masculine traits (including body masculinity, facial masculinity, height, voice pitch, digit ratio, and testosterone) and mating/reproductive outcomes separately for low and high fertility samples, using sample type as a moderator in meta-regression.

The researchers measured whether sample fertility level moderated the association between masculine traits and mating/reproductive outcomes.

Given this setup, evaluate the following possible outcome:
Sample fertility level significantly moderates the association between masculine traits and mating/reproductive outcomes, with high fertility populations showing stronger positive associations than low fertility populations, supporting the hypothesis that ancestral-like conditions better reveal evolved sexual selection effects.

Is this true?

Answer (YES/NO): NO